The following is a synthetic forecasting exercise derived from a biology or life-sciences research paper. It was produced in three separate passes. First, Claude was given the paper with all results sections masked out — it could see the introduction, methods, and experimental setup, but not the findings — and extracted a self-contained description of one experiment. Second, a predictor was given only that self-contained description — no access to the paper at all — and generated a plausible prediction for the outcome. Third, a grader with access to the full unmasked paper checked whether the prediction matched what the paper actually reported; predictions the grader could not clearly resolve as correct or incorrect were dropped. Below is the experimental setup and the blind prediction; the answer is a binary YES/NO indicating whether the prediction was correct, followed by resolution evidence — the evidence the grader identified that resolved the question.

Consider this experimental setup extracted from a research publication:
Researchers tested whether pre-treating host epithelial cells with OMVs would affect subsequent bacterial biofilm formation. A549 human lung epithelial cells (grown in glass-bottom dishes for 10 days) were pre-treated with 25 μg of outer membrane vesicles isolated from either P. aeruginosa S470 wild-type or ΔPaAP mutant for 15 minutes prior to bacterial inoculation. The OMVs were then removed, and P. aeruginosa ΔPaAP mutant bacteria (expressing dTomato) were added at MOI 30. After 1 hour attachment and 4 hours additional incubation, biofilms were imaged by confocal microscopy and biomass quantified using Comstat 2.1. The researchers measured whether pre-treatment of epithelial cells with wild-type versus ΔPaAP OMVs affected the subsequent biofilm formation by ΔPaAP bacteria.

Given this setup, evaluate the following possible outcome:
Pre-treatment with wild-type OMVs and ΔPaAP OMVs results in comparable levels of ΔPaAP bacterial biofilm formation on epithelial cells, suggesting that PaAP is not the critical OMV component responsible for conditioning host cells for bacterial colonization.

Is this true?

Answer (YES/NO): NO